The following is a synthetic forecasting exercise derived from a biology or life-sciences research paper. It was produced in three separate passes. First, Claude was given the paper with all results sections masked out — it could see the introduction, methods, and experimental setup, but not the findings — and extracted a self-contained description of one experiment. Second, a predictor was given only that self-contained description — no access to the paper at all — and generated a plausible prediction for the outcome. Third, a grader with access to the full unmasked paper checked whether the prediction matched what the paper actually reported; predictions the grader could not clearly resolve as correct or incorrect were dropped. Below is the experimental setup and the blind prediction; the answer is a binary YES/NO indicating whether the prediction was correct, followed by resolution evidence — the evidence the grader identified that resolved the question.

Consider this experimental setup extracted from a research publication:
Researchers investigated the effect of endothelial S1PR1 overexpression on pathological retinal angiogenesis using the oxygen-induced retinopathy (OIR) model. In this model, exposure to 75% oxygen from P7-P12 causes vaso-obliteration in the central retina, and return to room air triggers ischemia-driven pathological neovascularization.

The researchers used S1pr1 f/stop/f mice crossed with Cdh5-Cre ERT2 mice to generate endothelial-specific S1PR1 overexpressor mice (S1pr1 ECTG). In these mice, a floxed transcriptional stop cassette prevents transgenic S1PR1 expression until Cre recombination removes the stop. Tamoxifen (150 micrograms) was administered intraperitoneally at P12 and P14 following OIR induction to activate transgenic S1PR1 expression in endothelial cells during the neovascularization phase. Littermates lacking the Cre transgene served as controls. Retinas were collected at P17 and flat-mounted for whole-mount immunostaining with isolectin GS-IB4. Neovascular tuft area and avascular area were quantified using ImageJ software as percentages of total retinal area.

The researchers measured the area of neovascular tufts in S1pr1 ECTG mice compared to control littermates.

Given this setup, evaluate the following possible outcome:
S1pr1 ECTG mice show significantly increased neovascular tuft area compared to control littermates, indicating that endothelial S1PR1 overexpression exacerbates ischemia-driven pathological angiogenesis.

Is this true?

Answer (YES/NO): NO